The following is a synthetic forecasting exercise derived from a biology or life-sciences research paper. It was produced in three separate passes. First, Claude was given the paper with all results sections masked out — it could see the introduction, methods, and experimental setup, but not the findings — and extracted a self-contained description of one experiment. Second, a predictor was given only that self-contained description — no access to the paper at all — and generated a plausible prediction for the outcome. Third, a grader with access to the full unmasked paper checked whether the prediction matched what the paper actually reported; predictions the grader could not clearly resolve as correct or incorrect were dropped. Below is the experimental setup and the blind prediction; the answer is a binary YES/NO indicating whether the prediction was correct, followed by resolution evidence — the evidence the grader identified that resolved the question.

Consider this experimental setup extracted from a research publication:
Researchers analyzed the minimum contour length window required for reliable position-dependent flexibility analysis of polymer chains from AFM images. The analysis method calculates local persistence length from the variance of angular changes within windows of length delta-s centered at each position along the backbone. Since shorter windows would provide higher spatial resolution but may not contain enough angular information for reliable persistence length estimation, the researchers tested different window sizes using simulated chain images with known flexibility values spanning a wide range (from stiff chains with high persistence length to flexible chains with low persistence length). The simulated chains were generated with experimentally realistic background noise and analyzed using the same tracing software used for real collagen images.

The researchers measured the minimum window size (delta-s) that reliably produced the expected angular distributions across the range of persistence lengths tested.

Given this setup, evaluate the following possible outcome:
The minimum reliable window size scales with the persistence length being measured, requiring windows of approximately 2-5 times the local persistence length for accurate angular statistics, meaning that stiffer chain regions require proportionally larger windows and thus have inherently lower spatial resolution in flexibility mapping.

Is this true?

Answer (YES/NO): NO